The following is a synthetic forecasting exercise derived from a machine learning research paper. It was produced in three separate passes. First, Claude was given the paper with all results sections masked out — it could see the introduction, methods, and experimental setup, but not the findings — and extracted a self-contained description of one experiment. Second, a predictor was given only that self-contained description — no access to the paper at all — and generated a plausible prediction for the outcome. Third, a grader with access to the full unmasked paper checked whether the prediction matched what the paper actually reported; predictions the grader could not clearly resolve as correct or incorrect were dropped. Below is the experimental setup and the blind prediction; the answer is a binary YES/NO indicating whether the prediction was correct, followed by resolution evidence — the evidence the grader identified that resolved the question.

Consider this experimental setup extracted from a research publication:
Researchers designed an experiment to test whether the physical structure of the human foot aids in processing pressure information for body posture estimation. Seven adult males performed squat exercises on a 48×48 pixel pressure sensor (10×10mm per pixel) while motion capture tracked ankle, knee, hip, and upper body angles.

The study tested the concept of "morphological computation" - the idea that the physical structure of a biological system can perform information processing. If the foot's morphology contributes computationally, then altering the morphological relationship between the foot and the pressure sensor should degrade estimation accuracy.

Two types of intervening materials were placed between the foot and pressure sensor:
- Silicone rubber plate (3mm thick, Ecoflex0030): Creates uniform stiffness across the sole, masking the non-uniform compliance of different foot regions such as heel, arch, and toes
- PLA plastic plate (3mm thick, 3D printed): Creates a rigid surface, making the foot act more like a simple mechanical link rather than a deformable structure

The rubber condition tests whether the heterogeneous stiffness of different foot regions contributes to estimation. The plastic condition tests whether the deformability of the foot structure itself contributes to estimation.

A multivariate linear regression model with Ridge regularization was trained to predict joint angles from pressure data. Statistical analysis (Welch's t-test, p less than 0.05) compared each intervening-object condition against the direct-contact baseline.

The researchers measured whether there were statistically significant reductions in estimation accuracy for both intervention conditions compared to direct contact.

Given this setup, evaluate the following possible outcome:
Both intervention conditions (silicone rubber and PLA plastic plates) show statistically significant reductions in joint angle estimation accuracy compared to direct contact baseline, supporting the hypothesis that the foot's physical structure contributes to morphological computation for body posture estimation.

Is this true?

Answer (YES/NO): YES